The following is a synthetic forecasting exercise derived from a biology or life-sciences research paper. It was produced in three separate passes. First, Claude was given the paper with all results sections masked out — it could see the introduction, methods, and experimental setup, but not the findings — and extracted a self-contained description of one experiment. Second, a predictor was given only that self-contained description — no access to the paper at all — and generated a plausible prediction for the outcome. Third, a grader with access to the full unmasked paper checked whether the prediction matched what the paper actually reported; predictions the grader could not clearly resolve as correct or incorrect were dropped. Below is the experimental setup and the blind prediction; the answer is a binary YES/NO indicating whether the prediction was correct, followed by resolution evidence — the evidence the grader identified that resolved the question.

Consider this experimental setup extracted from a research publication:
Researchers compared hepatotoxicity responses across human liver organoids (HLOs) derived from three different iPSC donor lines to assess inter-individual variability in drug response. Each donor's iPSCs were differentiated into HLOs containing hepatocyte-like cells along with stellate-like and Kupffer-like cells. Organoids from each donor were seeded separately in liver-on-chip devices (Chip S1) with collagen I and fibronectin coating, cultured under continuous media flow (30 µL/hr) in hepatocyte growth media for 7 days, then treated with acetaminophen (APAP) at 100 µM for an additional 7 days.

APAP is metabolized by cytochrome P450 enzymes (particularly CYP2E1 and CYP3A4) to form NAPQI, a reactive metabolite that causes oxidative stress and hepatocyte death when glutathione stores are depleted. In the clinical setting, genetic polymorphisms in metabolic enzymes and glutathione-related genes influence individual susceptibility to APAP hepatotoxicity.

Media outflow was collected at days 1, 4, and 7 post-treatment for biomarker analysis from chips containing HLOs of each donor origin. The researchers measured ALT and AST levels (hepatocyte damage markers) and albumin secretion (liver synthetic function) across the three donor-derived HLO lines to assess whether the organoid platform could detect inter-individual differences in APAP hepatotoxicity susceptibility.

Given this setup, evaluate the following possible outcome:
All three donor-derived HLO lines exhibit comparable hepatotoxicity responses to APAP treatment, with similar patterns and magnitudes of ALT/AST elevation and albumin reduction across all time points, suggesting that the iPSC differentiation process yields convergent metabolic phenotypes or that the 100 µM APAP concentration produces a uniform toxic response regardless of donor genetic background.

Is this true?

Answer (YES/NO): YES